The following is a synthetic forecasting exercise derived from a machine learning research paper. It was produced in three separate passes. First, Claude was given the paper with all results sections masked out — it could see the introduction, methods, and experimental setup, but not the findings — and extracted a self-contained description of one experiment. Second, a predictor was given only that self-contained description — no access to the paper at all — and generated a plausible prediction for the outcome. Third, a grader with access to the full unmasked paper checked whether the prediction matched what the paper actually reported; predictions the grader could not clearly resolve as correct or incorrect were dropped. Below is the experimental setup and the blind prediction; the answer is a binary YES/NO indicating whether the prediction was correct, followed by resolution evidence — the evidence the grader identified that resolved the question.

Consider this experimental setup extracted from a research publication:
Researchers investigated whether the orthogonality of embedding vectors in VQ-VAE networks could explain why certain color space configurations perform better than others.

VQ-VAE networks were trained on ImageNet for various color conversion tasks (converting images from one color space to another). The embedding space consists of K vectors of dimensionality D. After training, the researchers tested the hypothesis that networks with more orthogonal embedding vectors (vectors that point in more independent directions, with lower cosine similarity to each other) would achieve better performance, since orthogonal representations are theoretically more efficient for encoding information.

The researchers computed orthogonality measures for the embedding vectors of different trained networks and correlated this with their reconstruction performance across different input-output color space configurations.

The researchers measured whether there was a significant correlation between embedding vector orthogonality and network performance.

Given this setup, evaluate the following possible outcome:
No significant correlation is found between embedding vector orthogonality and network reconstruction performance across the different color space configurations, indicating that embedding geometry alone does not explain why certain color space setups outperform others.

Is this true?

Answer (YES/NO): YES